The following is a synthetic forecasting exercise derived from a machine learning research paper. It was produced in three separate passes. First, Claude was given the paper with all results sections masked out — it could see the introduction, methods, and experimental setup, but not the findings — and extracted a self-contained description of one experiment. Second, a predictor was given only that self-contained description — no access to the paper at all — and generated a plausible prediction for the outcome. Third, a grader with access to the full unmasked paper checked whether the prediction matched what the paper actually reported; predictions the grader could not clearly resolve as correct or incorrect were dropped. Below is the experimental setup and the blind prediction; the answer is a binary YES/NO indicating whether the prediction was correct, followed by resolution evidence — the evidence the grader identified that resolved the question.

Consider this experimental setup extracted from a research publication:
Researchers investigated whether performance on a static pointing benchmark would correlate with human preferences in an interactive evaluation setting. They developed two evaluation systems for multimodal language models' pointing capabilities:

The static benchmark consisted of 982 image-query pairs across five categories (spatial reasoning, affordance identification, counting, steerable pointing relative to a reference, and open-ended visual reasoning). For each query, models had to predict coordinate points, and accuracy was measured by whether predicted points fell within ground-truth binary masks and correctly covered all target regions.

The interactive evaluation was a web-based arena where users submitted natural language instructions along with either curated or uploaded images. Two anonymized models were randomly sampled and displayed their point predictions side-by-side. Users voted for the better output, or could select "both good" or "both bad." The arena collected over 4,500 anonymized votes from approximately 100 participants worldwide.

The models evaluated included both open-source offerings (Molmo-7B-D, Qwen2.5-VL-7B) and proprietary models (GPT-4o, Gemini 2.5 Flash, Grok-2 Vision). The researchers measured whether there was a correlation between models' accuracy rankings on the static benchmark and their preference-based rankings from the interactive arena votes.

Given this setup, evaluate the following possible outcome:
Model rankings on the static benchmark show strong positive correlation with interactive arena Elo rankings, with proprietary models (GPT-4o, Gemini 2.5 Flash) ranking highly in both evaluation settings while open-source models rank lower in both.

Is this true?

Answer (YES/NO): NO